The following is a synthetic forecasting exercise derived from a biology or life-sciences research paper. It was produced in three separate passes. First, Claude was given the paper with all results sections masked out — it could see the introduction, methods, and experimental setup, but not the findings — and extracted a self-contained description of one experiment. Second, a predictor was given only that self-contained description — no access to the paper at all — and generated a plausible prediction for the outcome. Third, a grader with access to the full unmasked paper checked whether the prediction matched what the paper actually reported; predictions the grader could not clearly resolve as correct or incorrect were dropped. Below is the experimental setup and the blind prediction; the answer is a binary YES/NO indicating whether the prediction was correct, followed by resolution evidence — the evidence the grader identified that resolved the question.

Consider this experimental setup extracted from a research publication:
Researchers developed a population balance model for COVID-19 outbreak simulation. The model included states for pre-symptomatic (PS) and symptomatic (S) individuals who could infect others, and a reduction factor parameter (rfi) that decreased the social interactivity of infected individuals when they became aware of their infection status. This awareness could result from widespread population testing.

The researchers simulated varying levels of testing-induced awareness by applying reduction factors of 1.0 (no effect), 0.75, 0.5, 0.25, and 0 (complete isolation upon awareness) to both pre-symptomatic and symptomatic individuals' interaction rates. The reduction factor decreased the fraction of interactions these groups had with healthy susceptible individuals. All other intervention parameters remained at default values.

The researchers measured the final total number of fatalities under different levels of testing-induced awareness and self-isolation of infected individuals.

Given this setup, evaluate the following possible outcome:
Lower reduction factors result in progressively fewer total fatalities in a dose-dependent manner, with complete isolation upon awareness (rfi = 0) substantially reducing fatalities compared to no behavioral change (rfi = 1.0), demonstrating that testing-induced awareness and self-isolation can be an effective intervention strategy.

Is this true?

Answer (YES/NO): YES